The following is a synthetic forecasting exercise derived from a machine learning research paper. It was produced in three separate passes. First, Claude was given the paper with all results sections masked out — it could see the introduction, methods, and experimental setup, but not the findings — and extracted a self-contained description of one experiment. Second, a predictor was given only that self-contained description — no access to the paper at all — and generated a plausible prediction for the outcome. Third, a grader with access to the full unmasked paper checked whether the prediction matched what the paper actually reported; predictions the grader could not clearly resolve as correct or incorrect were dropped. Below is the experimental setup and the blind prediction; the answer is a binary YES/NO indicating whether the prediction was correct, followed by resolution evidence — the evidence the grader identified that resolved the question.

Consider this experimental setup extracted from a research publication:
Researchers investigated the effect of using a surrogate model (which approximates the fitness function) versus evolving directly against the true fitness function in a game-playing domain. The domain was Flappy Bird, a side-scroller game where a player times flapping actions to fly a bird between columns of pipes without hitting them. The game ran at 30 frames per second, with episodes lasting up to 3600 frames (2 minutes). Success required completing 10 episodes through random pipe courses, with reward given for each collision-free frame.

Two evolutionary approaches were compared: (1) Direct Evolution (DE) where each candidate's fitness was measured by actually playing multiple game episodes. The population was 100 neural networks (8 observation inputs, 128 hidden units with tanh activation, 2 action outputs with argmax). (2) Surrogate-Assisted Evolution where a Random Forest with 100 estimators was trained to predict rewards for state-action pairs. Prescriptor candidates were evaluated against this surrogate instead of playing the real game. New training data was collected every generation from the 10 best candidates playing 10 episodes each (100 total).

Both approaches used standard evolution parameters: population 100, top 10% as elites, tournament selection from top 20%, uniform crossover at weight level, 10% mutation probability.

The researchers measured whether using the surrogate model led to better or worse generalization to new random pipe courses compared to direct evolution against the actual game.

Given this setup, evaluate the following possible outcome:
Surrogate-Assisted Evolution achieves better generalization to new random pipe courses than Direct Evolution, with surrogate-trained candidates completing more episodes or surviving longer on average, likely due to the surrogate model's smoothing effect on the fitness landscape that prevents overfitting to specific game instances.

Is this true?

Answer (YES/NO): YES